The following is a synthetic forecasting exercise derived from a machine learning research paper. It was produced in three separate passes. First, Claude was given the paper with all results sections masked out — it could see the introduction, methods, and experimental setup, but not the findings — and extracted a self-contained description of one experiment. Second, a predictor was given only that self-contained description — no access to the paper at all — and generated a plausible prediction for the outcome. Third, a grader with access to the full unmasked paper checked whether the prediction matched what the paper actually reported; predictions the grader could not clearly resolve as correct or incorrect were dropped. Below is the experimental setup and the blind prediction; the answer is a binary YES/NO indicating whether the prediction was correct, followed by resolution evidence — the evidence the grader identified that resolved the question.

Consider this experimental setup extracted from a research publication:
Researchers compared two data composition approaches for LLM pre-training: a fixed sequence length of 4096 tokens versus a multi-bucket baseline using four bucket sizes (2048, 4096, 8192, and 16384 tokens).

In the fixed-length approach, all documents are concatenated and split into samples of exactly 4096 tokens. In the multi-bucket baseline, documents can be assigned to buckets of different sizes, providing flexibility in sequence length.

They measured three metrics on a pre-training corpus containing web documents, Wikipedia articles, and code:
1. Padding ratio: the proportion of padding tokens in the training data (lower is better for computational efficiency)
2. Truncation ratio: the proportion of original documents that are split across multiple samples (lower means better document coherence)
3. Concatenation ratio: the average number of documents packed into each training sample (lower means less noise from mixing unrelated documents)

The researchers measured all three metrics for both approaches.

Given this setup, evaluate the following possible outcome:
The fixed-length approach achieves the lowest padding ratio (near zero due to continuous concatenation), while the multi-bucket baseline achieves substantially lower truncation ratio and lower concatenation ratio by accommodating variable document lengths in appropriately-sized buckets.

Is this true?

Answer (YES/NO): NO